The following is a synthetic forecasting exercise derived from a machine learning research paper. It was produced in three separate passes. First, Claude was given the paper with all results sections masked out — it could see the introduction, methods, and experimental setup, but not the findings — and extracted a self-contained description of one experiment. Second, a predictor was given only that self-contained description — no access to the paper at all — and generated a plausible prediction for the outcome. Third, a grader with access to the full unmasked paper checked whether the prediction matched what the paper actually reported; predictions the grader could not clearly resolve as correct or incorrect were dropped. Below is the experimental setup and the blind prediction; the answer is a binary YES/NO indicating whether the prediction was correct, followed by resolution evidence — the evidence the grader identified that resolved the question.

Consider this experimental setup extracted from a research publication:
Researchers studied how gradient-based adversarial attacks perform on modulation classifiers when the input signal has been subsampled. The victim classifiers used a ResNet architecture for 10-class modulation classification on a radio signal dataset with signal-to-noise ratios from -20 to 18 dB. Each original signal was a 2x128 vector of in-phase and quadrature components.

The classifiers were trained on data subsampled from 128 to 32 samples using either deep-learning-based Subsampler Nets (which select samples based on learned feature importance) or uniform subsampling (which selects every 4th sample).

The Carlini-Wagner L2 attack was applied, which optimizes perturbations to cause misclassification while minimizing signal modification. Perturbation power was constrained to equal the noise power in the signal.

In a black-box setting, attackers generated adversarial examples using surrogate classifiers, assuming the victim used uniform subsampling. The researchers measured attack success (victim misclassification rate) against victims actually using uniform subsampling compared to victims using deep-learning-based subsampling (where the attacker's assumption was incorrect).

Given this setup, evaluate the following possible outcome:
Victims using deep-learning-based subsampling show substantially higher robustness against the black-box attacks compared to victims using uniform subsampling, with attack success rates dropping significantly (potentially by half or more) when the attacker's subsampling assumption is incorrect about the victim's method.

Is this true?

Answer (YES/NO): YES